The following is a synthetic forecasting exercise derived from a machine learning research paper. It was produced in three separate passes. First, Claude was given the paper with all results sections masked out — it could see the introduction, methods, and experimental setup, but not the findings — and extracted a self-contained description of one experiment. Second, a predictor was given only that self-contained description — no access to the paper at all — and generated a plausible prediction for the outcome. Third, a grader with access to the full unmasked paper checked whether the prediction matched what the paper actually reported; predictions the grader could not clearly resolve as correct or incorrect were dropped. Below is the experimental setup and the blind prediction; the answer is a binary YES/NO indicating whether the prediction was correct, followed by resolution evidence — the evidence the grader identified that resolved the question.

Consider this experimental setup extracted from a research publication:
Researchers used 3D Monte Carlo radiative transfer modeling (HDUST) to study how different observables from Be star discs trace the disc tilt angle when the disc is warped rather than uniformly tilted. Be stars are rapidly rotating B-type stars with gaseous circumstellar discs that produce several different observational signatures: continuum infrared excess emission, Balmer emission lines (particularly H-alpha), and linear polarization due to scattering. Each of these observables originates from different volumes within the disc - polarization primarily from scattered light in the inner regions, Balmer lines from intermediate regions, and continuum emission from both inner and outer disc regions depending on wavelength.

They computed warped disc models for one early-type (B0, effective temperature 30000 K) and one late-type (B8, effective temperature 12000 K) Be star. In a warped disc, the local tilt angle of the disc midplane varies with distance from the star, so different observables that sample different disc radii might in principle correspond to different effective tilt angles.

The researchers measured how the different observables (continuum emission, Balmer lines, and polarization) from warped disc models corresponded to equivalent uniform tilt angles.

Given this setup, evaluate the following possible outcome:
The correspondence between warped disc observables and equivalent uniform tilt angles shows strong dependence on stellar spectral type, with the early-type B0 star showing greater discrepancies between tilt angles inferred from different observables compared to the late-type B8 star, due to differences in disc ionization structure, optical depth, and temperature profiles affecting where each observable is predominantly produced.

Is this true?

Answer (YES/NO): NO